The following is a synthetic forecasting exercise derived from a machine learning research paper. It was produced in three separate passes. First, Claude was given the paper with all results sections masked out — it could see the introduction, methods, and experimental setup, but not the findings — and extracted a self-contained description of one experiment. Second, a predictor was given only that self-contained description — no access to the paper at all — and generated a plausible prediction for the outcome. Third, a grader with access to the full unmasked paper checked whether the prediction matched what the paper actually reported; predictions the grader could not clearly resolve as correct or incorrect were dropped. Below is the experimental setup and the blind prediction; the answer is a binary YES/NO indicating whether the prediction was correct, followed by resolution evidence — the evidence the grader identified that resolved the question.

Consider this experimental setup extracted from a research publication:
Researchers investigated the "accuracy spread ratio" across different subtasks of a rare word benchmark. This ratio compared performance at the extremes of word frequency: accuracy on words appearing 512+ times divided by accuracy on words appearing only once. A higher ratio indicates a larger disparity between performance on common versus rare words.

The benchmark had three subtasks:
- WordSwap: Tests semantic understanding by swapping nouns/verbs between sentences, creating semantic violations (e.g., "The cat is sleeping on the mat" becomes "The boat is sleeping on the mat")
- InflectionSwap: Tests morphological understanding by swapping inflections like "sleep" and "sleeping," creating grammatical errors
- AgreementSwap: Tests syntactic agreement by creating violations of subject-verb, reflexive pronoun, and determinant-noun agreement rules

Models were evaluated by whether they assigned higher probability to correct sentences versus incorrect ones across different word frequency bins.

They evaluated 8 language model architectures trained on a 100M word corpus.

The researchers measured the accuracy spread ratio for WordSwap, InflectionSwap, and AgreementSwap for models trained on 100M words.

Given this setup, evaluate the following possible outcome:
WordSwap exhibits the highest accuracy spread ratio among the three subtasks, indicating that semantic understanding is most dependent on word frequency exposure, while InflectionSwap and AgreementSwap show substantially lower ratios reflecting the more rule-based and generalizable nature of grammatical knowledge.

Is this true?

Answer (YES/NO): YES